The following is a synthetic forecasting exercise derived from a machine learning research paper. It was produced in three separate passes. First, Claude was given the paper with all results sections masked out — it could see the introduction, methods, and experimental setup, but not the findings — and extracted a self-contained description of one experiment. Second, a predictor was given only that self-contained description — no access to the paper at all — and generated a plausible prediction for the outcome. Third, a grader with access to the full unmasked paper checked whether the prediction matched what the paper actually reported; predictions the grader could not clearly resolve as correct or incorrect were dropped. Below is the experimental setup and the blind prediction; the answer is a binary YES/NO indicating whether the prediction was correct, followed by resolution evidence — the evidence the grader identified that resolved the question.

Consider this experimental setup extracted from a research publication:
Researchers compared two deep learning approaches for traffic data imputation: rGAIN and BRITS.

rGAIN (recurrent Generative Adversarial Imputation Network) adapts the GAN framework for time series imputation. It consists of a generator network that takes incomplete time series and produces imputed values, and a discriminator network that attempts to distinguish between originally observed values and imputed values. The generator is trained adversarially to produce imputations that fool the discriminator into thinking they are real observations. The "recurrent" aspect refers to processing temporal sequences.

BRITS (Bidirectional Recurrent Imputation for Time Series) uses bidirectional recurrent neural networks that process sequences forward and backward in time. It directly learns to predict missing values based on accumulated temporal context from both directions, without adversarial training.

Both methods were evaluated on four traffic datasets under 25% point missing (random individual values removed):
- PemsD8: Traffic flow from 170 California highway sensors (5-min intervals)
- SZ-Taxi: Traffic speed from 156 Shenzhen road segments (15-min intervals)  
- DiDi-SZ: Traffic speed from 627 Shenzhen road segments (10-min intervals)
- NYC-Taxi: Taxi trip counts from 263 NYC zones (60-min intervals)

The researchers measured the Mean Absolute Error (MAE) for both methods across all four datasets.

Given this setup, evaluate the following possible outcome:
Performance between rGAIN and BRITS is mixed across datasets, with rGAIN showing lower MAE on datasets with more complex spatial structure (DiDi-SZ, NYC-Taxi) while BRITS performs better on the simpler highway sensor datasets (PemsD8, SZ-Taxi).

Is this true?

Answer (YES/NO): NO